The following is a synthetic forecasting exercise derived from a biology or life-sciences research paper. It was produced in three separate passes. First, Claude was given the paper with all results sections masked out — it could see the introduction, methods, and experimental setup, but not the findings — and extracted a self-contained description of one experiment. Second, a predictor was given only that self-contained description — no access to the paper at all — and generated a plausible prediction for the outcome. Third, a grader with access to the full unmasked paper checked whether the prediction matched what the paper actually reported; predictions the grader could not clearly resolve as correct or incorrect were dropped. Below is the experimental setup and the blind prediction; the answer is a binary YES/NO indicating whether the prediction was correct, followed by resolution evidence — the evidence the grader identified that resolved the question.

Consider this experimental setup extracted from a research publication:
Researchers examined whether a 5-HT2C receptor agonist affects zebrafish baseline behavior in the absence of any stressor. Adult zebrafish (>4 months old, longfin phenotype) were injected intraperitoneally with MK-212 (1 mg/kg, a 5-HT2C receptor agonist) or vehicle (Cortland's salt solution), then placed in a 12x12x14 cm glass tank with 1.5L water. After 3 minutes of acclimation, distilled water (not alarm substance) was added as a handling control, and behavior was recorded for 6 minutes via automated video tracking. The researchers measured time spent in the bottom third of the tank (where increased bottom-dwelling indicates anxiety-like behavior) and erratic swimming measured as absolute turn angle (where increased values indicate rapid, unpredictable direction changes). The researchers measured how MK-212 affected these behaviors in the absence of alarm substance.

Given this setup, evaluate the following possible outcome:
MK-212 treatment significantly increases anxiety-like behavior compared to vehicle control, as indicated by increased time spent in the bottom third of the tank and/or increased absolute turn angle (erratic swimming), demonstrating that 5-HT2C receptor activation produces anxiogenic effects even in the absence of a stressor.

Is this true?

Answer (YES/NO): NO